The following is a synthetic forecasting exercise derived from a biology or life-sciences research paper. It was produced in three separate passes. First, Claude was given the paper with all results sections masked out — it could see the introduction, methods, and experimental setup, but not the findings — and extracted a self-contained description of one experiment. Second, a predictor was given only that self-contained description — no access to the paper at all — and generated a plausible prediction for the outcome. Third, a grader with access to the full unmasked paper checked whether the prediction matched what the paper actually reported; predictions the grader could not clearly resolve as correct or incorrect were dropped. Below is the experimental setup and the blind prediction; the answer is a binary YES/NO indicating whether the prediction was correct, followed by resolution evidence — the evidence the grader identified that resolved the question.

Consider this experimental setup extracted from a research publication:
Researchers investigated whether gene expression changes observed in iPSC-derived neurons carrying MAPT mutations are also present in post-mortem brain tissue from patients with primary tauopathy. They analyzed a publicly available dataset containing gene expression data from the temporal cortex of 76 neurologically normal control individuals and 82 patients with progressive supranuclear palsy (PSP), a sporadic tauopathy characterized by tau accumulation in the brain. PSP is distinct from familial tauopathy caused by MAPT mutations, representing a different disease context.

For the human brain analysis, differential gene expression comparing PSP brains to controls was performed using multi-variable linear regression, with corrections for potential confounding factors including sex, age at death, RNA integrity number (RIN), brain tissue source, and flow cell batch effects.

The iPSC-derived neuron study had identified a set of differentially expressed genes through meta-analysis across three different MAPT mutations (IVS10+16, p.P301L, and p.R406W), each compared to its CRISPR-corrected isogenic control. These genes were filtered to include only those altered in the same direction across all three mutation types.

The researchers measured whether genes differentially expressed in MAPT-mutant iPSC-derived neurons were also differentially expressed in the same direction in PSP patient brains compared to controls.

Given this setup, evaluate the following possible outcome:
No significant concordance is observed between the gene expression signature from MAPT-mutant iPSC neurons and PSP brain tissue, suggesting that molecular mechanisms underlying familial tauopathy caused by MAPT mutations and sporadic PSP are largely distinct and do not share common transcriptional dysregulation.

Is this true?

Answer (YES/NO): NO